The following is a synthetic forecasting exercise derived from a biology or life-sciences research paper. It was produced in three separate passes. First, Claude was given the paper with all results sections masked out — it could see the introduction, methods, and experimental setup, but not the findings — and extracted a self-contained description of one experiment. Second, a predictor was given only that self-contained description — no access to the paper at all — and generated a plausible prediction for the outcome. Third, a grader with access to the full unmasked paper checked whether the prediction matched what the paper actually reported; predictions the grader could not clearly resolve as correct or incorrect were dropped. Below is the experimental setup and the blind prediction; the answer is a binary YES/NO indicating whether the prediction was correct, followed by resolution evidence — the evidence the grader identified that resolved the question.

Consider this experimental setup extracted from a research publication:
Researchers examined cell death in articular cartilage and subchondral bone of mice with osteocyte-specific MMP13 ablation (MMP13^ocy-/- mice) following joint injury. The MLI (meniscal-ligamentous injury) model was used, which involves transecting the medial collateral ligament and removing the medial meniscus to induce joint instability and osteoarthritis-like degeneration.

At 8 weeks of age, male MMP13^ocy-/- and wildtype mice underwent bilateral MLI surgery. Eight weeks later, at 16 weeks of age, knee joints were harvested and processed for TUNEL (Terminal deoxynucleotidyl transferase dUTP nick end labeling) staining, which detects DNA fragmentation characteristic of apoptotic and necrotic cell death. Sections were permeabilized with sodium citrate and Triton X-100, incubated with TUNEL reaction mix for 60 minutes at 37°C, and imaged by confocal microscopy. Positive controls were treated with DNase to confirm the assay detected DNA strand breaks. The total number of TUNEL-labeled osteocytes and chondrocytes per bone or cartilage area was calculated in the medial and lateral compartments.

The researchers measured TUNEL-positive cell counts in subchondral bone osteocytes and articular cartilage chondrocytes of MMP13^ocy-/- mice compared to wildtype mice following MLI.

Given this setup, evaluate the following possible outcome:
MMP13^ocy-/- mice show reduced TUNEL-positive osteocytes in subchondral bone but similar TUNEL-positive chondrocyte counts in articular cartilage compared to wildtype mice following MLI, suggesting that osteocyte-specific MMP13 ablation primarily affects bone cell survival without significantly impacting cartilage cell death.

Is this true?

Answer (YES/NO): NO